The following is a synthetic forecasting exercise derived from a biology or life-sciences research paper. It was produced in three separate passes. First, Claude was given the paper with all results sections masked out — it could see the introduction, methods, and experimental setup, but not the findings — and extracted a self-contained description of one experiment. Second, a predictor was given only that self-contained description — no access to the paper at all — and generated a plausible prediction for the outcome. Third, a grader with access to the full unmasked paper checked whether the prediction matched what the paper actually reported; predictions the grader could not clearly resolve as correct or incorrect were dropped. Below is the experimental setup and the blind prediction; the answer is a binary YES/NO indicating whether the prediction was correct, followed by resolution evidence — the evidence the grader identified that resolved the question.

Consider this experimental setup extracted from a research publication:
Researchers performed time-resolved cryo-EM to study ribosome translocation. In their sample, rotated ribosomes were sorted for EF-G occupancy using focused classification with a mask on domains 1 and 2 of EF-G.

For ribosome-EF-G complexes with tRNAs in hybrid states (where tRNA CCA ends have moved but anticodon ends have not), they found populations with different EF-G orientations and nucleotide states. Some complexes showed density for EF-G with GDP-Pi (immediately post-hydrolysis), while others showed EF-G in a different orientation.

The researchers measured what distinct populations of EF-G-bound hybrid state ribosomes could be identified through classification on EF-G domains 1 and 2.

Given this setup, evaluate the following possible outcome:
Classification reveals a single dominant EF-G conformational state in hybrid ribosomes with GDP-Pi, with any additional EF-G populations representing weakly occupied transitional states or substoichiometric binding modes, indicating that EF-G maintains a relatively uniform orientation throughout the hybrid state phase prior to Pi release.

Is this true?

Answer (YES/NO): NO